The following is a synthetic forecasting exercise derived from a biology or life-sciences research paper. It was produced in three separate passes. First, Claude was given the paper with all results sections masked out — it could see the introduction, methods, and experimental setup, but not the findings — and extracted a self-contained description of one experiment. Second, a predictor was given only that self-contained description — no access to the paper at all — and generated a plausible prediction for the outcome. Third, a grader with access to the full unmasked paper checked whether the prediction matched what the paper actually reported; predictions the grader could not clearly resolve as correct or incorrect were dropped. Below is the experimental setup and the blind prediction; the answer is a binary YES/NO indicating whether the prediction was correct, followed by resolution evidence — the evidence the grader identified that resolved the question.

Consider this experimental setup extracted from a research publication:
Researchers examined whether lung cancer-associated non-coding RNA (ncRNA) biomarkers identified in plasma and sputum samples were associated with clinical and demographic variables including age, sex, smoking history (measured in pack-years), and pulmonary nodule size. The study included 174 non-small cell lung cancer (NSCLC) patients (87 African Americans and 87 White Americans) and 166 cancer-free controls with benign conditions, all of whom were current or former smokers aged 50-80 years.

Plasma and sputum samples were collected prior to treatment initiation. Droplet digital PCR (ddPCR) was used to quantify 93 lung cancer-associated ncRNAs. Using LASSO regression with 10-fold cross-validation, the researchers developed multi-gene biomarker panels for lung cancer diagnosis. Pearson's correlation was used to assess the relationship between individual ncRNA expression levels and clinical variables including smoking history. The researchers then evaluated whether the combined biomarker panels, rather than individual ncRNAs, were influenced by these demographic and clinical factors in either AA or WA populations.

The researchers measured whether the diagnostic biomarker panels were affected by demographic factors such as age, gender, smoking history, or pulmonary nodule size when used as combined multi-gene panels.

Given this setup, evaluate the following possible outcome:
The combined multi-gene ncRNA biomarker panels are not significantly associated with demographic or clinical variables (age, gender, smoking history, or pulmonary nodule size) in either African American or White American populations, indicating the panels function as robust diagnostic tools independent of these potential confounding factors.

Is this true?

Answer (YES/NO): YES